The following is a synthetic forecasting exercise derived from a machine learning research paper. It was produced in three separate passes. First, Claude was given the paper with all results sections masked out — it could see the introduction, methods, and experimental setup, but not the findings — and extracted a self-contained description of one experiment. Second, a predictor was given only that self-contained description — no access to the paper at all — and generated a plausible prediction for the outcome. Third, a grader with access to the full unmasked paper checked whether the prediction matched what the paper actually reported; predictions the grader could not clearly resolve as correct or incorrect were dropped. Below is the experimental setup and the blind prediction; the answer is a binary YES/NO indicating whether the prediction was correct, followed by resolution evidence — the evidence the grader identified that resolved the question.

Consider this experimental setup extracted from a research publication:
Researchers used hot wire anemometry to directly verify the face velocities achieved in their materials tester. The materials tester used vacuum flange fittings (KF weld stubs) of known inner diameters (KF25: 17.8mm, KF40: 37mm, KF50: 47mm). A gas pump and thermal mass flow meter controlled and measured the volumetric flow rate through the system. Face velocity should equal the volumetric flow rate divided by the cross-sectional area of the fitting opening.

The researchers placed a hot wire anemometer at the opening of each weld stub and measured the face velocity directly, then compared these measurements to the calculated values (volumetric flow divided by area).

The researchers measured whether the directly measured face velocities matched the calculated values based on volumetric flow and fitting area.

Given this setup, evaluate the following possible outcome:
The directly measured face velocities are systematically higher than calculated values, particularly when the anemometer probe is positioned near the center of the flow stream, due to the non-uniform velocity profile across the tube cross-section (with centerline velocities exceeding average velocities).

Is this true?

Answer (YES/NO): NO